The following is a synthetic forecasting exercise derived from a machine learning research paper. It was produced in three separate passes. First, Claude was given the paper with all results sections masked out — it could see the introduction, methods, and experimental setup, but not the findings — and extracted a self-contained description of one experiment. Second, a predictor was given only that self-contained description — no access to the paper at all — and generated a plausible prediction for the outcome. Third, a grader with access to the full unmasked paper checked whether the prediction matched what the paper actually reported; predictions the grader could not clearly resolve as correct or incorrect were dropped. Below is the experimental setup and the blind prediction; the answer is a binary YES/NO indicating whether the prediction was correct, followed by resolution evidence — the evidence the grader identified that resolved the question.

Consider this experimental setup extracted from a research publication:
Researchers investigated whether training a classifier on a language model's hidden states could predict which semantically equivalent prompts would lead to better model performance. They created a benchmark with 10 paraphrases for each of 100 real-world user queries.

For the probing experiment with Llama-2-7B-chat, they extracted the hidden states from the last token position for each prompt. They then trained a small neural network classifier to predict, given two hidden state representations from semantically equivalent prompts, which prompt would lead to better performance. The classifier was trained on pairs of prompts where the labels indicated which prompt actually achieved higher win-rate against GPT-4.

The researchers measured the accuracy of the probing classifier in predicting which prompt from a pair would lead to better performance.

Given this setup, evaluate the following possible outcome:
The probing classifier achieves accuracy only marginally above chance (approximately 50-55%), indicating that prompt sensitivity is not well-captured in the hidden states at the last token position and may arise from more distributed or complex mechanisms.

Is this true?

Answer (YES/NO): YES